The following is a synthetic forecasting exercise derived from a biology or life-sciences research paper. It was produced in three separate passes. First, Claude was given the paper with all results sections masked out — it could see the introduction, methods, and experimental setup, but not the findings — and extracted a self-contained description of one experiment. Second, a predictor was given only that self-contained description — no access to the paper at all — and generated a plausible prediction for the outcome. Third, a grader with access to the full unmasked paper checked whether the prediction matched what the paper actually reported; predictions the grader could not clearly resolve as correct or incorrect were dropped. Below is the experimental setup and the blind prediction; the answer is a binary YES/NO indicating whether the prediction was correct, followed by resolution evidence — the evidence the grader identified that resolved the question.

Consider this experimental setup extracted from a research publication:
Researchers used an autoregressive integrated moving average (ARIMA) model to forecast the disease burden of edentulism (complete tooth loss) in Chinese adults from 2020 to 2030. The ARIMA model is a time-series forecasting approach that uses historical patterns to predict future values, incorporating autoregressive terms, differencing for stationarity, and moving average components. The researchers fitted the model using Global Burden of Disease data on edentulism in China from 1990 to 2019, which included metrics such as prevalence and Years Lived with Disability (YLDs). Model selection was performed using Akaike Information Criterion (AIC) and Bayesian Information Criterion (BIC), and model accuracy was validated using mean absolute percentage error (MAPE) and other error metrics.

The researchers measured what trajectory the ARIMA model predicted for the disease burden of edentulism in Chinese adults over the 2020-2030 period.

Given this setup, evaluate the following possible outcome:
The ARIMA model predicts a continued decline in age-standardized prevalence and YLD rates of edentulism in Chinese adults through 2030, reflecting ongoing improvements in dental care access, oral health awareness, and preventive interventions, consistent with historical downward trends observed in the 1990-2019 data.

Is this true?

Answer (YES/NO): NO